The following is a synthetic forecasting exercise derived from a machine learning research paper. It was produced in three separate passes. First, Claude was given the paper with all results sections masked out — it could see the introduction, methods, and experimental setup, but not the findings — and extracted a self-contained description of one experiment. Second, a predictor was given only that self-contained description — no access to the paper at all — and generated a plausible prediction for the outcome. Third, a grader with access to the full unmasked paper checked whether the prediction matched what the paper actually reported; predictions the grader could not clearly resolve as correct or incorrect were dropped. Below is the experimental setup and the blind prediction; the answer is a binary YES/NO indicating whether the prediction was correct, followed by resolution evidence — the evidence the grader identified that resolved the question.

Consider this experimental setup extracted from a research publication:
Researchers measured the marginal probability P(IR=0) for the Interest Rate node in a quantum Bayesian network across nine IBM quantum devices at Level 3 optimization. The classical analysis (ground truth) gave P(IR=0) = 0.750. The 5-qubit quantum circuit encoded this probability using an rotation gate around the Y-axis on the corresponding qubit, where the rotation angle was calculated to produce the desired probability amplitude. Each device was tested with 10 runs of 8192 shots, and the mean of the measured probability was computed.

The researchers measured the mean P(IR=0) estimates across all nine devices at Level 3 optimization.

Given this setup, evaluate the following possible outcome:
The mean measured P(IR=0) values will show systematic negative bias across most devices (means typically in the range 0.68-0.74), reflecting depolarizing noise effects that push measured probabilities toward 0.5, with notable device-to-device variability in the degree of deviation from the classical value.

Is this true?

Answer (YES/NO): NO